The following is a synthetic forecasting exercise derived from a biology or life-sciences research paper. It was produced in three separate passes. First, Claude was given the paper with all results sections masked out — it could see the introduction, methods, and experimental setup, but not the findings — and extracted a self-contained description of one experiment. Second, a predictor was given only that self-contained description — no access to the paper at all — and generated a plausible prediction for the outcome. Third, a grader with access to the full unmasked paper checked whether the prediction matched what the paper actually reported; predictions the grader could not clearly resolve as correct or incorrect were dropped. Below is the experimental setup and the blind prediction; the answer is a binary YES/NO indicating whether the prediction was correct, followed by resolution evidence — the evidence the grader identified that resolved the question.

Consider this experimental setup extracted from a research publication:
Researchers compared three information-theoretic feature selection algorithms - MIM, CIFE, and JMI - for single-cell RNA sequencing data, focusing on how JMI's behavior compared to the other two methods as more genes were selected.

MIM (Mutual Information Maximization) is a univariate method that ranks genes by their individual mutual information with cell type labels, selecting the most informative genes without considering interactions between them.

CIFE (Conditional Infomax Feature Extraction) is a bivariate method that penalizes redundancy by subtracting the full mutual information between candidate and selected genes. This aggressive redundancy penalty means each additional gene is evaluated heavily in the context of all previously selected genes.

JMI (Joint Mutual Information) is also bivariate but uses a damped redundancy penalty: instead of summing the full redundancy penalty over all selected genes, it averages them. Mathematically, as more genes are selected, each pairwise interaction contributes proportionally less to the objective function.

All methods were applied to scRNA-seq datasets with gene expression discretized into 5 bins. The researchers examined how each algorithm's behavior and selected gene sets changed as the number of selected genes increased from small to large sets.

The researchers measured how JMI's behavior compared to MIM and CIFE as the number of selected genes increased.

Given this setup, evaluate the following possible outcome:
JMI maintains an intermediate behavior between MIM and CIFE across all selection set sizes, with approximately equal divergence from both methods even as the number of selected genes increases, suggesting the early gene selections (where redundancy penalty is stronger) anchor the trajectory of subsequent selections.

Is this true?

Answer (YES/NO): NO